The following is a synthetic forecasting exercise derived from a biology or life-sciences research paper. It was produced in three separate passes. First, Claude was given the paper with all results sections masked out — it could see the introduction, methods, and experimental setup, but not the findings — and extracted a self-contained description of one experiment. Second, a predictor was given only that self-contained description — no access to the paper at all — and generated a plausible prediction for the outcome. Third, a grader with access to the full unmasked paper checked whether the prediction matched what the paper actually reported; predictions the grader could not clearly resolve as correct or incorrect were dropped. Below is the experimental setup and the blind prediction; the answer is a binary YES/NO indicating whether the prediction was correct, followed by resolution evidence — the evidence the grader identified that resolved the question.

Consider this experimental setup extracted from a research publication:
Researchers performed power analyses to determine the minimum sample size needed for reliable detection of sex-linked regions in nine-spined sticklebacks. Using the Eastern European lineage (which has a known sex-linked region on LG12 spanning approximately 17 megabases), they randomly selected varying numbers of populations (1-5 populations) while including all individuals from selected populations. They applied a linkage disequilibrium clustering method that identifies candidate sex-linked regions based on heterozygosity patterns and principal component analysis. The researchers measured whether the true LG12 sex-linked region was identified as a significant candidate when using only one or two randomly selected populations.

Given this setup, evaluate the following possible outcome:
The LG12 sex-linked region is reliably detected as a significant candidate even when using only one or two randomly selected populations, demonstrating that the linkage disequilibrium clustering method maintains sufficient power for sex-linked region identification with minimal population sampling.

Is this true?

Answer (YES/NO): NO